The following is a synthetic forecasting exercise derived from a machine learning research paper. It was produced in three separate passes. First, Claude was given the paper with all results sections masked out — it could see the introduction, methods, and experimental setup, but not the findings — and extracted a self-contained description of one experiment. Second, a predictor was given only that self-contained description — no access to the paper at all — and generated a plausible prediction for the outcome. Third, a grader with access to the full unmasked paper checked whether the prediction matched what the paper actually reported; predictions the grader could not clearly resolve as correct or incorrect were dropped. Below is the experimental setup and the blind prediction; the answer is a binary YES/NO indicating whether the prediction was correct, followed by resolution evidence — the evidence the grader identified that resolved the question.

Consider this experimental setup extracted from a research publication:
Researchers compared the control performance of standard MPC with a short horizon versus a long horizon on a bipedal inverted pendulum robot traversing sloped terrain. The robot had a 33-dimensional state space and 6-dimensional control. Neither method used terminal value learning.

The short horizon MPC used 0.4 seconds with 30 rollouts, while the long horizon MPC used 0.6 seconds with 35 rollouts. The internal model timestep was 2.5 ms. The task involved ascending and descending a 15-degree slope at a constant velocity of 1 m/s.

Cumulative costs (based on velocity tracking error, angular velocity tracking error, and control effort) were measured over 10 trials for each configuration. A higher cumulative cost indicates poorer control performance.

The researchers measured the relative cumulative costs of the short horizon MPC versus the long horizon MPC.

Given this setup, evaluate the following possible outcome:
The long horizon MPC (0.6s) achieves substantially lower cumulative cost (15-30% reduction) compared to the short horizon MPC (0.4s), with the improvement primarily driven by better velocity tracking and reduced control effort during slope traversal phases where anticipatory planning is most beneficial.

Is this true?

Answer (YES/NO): NO